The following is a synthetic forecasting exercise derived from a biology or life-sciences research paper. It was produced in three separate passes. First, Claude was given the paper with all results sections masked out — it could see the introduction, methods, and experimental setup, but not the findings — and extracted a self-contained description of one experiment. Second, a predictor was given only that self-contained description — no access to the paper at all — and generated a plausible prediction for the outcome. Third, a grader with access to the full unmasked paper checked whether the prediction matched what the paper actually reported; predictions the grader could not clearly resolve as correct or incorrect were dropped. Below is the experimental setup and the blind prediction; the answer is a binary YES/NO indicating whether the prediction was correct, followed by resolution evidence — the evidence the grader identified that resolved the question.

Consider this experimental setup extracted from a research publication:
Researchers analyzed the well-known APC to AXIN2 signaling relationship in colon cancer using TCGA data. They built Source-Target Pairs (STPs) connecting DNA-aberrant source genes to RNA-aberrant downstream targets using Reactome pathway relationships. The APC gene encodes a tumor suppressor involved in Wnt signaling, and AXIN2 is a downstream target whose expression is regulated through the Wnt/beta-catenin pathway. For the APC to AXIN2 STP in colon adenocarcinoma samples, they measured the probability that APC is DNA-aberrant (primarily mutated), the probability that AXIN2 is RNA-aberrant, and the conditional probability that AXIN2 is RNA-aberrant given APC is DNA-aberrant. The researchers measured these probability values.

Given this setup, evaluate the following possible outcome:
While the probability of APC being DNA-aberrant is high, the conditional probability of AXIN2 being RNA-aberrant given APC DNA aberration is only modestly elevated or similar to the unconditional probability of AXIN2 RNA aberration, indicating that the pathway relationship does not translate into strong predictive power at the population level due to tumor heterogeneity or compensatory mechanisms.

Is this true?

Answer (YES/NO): NO